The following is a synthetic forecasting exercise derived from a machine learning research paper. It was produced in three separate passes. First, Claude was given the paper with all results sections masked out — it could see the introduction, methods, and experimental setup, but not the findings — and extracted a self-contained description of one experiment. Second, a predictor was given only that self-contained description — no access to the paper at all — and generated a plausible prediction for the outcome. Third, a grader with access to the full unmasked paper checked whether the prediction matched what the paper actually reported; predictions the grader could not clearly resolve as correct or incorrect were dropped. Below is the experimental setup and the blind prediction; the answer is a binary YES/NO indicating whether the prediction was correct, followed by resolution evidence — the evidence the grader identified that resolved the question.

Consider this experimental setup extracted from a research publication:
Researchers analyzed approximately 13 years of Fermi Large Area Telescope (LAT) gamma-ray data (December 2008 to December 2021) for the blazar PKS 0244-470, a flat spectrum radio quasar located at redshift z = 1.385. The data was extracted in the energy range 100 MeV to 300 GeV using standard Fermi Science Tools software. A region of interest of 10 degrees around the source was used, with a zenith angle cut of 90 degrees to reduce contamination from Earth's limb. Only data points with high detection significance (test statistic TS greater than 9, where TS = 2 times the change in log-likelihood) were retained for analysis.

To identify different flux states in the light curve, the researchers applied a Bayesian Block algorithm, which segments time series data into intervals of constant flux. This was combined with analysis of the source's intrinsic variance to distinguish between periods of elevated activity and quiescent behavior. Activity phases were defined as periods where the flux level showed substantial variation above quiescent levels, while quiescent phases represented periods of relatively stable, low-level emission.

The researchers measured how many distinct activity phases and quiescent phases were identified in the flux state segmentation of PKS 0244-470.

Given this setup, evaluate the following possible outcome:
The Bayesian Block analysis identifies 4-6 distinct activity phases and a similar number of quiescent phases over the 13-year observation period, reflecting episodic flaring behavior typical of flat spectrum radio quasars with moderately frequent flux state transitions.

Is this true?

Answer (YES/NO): NO